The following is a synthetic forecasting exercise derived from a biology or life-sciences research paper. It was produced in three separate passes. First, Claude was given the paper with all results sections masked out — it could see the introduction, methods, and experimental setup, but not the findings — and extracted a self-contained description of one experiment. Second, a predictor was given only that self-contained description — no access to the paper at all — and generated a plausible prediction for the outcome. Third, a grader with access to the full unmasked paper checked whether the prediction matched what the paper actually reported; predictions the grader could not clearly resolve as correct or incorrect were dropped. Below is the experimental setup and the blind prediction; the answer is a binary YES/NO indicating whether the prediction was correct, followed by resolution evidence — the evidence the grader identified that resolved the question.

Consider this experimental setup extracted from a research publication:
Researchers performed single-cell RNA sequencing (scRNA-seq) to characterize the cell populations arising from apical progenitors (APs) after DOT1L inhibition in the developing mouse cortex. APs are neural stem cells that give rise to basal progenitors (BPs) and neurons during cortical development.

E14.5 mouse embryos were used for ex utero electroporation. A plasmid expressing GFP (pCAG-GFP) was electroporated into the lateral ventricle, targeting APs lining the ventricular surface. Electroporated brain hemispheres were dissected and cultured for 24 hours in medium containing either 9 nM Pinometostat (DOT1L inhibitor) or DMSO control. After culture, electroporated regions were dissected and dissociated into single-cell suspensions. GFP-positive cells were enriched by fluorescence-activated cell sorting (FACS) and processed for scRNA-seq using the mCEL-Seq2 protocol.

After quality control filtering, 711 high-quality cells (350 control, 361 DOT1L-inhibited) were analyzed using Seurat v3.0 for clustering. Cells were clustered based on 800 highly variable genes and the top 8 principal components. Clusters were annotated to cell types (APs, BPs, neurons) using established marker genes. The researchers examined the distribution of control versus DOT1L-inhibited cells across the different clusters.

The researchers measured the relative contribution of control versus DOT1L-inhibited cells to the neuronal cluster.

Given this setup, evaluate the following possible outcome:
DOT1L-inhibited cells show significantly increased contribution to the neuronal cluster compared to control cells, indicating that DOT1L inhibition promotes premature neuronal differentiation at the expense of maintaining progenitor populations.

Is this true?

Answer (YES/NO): NO